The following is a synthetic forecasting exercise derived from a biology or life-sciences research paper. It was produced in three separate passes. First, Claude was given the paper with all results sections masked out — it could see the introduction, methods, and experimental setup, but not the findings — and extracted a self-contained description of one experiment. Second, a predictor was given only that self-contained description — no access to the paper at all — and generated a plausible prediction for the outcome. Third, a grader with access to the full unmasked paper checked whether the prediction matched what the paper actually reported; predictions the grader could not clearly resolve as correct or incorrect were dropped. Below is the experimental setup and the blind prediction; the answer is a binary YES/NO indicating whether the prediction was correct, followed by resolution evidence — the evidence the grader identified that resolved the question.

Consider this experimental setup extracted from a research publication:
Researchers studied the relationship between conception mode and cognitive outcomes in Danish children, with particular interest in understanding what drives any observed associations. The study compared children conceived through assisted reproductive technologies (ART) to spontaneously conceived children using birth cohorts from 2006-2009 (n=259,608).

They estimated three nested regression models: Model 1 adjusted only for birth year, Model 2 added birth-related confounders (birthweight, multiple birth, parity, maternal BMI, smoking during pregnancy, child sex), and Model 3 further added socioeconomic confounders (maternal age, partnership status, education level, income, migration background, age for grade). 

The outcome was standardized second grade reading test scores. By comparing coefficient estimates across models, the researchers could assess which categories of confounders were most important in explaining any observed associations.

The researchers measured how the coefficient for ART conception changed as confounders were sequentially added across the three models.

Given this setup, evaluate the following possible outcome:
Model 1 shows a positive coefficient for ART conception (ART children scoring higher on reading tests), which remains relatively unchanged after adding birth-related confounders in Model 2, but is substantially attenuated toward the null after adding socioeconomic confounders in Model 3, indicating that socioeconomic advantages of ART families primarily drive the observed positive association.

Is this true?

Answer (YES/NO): NO